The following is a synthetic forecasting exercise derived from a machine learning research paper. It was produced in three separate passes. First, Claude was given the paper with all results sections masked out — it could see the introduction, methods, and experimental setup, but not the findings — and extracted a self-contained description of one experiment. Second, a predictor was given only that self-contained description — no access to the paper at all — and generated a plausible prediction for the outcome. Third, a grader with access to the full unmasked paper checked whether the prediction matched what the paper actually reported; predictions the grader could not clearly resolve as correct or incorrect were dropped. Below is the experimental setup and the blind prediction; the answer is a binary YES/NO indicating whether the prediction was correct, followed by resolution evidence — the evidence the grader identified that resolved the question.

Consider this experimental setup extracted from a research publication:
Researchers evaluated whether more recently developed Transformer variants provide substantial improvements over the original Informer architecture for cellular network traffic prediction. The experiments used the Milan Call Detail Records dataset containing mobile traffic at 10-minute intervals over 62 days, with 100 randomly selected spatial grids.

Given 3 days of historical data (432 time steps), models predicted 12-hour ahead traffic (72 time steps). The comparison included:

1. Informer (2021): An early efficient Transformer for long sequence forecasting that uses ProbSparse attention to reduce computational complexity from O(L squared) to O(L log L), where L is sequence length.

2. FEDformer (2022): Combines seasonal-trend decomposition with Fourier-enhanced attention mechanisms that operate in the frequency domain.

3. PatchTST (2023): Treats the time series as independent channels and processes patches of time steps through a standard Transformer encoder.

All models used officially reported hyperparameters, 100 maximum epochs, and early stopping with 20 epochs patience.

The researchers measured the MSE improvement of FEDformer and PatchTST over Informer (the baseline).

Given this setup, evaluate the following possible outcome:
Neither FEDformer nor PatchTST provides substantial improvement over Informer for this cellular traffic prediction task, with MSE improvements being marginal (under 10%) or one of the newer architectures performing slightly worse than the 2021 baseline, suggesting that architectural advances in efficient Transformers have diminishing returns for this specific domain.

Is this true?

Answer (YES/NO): NO